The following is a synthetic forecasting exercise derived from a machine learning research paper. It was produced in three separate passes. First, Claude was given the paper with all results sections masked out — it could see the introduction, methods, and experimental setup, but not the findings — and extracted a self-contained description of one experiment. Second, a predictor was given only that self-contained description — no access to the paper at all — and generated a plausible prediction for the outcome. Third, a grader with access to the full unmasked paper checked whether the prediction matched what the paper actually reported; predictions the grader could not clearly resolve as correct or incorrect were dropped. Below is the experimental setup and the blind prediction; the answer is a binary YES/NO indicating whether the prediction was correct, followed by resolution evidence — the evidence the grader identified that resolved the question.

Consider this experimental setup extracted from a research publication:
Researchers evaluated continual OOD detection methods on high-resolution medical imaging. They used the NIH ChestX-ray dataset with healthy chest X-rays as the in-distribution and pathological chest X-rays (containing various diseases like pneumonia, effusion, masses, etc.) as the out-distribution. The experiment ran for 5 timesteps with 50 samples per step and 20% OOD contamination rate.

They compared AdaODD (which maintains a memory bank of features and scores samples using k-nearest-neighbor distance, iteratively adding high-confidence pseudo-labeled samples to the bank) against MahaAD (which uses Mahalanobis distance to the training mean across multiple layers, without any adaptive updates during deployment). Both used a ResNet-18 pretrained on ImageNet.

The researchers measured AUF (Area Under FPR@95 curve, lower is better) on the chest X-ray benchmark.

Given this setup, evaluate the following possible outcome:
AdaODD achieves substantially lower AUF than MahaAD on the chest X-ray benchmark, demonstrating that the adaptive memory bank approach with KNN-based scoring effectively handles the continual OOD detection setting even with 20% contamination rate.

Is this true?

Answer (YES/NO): YES